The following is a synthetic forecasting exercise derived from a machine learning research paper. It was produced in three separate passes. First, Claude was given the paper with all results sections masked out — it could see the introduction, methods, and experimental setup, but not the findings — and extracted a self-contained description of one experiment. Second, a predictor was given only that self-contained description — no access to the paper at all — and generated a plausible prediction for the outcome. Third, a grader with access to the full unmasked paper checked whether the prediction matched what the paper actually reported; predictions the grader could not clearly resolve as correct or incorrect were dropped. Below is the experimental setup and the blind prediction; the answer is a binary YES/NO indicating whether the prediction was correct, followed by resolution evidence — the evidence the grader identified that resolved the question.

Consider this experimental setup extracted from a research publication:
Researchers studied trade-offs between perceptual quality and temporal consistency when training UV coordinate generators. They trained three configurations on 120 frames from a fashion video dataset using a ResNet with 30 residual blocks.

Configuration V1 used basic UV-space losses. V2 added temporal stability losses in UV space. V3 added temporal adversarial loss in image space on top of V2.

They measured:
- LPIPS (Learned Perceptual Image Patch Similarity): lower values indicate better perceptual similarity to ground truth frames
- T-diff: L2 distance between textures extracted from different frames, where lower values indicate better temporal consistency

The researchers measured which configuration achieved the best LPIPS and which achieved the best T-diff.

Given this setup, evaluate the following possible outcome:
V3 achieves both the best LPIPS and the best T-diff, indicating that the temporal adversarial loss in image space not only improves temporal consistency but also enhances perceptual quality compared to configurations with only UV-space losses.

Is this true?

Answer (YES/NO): NO